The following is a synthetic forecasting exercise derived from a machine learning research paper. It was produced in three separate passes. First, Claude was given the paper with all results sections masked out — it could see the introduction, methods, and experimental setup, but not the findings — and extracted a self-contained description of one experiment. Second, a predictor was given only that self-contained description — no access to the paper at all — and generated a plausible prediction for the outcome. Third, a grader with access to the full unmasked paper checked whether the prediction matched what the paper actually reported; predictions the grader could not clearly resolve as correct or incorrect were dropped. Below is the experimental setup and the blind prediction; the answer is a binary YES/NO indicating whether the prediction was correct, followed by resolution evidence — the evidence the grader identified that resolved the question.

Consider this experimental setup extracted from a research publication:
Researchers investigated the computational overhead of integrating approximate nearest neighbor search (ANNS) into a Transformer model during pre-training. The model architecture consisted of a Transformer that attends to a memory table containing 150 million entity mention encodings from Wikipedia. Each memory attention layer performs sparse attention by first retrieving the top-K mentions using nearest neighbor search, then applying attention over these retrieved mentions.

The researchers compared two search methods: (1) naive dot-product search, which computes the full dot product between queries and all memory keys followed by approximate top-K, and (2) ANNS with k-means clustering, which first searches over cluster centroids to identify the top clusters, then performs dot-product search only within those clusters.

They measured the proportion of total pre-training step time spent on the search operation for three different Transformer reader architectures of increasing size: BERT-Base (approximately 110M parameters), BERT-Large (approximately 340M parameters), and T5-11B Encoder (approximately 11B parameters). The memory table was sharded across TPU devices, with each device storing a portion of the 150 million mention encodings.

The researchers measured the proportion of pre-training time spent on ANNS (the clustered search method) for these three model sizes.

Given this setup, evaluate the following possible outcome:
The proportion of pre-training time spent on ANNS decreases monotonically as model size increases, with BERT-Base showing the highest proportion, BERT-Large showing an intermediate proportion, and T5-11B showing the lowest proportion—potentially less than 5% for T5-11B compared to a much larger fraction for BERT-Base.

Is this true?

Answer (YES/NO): YES